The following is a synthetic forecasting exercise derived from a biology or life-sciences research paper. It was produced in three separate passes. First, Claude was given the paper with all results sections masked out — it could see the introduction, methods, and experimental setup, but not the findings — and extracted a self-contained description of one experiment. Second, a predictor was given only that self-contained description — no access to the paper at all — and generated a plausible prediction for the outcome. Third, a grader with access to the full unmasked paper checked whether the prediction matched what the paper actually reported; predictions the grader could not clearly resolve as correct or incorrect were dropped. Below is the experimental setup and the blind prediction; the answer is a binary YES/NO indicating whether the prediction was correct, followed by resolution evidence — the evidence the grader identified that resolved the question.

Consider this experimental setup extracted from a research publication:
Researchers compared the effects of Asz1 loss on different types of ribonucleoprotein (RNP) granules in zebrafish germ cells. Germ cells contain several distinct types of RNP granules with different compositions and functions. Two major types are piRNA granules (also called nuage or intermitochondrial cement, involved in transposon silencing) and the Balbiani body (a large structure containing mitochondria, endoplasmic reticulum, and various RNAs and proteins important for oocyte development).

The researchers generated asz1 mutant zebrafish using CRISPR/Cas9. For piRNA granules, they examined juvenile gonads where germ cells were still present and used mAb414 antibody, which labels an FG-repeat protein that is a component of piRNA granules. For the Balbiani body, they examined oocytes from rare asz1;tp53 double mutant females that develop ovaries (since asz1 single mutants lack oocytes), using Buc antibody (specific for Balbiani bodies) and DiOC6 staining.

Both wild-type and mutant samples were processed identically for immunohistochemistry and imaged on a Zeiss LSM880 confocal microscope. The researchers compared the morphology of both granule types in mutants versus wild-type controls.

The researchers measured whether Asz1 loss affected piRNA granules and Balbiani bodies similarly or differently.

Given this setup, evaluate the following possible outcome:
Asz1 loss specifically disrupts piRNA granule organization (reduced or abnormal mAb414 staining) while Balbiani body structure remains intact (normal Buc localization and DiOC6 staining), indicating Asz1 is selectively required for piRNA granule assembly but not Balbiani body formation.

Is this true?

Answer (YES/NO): YES